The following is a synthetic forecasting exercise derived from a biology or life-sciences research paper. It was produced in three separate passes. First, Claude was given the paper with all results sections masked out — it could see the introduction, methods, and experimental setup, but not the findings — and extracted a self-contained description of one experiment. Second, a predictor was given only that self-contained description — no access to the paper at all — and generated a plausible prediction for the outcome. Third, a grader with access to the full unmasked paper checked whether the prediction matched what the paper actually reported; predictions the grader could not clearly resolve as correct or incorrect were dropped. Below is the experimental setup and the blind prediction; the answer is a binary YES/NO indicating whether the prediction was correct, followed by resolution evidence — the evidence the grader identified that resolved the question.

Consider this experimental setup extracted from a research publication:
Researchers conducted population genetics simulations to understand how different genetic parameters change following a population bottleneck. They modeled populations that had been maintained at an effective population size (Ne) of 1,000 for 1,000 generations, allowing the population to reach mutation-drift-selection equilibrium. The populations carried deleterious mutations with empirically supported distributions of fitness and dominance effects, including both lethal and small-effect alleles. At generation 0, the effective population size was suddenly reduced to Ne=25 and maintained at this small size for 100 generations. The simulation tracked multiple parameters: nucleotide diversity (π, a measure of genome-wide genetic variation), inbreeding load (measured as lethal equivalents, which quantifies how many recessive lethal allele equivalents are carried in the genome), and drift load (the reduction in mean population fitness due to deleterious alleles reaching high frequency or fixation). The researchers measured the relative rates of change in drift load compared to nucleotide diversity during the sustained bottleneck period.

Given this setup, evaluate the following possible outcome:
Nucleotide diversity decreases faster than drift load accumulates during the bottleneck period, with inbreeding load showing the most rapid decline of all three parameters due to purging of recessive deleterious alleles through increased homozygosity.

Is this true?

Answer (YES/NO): NO